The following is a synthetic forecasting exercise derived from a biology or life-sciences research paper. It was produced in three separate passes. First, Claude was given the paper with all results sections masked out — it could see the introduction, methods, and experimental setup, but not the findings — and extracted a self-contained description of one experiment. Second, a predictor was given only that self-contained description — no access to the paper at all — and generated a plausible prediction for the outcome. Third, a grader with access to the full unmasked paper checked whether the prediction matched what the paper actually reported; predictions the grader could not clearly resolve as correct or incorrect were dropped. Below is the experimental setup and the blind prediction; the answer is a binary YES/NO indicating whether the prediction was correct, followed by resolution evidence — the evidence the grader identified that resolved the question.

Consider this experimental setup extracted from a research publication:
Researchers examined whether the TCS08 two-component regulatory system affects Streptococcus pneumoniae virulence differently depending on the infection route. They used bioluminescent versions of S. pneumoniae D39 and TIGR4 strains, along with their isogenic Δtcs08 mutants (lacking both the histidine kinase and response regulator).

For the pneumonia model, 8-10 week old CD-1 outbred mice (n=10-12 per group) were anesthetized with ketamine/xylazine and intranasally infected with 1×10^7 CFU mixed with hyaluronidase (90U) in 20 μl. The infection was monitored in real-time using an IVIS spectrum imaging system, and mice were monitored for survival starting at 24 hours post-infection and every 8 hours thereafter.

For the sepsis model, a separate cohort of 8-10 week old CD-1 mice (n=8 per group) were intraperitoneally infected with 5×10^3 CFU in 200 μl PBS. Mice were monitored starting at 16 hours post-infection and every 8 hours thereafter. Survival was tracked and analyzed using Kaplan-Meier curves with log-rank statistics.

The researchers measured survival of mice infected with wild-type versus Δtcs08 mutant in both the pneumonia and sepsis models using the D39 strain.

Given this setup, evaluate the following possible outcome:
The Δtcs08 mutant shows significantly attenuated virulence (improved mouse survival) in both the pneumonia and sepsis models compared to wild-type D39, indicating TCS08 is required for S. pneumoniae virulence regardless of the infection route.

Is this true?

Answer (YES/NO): NO